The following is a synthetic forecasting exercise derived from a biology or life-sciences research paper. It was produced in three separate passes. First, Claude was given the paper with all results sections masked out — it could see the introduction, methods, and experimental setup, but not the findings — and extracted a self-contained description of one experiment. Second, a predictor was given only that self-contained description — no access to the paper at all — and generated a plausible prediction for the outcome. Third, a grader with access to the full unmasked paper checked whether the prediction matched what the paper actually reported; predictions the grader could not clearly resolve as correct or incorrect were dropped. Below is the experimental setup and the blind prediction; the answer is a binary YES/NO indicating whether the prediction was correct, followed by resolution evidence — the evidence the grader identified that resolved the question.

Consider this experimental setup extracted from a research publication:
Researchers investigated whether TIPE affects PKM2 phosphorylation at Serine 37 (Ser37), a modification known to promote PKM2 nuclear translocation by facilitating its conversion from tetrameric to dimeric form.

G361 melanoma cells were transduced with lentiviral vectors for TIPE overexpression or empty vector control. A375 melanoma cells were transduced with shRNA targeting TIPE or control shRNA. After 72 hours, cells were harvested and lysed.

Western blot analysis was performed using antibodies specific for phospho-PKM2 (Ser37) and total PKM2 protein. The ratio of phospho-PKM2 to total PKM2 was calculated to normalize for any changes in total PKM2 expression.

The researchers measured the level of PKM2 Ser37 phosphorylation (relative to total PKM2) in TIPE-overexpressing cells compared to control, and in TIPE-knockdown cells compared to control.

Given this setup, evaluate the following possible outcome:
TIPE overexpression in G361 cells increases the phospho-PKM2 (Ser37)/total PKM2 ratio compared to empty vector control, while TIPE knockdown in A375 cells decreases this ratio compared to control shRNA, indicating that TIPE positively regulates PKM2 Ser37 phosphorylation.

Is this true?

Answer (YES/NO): YES